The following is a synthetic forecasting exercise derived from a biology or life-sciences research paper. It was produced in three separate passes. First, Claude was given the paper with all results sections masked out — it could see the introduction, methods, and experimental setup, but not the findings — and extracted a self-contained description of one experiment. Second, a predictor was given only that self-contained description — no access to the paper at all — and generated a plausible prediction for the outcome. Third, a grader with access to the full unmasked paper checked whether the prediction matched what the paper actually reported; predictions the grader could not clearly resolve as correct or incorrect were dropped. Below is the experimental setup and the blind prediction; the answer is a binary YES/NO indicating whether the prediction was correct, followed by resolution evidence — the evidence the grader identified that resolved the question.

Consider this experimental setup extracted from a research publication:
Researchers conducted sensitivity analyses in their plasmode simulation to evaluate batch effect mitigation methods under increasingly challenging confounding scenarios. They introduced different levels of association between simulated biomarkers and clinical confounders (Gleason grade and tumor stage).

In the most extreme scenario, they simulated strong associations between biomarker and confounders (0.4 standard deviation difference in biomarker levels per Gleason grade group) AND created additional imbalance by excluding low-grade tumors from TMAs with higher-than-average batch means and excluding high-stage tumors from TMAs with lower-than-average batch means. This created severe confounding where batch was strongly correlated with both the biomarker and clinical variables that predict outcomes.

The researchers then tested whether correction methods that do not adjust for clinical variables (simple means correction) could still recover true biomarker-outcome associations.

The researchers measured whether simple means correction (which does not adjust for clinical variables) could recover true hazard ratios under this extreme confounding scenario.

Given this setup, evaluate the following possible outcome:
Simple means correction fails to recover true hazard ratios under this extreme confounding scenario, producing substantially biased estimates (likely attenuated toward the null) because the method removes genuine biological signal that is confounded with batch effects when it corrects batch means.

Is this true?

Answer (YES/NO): NO